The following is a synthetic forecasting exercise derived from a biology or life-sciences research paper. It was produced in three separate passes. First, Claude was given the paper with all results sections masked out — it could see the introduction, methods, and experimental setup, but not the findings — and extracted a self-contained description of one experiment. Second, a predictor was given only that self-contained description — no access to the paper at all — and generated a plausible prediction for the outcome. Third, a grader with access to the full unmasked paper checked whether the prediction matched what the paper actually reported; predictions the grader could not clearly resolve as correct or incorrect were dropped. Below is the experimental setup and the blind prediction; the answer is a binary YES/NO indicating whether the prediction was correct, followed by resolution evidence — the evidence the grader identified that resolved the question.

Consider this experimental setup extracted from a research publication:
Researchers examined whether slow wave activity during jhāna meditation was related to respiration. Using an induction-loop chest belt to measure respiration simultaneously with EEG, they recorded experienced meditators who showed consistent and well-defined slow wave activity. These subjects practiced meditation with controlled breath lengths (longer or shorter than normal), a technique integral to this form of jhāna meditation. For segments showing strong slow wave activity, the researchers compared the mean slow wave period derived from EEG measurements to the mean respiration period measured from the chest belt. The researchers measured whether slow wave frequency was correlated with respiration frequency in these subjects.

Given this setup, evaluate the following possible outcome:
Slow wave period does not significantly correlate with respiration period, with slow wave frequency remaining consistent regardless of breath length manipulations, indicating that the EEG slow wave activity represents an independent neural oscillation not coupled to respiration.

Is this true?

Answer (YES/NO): NO